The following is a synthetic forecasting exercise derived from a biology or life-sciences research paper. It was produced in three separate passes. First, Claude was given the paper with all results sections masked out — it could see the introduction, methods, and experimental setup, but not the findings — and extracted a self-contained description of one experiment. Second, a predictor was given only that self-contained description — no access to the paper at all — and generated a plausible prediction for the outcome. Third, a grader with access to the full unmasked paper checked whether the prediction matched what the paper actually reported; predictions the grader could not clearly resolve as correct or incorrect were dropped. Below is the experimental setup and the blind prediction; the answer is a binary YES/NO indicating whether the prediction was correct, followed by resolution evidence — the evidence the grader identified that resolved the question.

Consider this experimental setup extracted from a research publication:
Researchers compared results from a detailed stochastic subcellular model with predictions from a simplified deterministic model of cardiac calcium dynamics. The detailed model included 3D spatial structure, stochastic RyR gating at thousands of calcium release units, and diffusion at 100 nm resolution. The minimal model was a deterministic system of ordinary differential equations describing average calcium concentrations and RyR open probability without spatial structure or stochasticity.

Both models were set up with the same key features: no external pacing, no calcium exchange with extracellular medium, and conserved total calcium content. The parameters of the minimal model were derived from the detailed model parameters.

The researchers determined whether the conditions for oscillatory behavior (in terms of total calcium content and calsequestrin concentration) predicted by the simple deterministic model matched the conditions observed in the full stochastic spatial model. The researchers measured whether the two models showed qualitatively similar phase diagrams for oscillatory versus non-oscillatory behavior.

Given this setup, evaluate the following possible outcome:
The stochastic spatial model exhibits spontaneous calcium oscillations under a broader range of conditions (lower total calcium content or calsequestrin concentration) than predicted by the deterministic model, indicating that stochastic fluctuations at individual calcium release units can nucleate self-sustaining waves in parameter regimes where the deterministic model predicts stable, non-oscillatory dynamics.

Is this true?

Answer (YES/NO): NO